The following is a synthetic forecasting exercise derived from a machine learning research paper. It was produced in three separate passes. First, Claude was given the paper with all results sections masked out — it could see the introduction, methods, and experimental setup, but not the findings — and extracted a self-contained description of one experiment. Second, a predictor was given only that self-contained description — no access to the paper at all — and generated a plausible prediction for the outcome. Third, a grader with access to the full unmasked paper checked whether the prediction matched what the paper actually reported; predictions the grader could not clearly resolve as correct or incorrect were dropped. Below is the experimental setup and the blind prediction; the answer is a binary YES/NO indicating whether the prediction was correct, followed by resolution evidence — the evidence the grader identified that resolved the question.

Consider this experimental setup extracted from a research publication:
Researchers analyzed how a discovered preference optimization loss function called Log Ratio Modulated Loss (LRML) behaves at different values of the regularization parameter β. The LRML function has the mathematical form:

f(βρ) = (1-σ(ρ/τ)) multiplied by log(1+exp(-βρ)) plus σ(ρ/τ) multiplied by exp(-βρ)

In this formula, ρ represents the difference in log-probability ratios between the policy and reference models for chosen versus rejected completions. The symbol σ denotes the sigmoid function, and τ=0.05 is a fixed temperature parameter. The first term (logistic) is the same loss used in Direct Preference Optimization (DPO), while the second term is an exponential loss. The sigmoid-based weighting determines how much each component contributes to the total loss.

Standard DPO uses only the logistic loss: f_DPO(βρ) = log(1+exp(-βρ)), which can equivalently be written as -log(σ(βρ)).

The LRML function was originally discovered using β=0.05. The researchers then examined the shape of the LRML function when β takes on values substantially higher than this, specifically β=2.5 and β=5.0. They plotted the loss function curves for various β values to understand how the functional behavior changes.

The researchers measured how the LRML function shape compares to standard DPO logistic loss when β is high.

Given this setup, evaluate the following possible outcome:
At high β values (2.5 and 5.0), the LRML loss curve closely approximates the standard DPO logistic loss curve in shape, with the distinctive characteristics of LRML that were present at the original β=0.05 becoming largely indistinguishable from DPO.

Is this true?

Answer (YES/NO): YES